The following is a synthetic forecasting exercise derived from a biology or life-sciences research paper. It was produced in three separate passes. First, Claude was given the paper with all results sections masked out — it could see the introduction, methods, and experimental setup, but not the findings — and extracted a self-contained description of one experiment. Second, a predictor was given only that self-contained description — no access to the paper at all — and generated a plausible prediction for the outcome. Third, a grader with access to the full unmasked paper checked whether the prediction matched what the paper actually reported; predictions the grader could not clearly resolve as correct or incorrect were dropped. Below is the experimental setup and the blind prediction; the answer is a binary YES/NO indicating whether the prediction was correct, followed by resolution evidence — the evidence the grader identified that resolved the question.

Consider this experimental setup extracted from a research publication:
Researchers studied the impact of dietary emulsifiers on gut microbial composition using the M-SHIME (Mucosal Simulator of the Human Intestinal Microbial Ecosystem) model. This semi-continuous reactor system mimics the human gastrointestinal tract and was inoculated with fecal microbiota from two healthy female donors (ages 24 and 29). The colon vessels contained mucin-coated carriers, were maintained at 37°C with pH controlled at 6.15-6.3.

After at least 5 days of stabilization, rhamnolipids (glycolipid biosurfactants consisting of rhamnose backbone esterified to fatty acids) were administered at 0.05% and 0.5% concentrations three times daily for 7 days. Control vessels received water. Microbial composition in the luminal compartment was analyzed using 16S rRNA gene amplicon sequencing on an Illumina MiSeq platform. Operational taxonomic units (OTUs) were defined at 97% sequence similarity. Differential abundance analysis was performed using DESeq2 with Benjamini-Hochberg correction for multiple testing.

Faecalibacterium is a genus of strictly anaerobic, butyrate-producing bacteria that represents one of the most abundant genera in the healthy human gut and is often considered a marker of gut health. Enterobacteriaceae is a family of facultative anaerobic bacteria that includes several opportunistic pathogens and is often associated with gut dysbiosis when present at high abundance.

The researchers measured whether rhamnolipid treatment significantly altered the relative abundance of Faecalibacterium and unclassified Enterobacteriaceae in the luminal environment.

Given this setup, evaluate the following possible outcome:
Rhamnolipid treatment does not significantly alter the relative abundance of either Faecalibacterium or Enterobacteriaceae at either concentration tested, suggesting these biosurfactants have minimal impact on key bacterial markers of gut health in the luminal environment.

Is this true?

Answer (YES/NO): NO